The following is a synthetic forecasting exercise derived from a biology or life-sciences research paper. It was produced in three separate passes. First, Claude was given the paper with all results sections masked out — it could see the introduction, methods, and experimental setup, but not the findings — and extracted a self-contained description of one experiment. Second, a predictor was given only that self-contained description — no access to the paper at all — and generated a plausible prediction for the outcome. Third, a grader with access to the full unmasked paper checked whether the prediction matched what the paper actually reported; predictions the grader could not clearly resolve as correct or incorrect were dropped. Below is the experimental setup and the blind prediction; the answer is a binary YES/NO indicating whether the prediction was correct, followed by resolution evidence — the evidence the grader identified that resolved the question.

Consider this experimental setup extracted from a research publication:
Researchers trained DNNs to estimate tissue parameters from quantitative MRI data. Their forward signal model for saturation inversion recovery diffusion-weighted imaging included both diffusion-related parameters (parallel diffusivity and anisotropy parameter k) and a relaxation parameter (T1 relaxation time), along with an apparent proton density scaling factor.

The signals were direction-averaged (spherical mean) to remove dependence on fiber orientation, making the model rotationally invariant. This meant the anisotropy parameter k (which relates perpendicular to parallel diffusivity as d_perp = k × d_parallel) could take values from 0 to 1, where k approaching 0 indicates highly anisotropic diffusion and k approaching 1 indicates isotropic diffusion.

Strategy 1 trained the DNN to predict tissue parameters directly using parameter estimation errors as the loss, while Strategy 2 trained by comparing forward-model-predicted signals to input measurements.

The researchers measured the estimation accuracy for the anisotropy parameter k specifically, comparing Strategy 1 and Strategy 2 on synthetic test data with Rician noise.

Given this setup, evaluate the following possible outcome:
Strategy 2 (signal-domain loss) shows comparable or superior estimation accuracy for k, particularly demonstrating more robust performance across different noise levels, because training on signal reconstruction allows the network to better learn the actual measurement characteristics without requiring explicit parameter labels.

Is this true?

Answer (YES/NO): NO